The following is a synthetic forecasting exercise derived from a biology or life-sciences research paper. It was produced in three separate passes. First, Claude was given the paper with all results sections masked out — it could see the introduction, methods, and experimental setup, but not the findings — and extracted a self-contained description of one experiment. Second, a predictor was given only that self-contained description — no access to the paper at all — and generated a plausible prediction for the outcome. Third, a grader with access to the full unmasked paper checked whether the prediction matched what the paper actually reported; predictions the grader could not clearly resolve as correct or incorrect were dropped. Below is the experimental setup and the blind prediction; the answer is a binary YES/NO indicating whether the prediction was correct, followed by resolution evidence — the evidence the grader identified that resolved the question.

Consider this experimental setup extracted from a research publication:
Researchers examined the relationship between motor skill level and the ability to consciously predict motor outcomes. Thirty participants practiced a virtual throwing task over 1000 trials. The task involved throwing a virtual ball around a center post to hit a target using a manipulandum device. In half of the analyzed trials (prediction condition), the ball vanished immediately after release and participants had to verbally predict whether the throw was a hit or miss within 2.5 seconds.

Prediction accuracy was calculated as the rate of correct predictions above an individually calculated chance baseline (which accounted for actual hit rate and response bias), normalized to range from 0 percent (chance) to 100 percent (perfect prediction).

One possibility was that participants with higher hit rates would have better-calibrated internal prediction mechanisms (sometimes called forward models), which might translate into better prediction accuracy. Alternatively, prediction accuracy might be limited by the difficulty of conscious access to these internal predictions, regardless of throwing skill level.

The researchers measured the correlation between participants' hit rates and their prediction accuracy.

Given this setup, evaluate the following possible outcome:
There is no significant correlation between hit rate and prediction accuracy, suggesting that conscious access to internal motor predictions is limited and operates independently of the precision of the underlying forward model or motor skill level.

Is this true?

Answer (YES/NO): NO